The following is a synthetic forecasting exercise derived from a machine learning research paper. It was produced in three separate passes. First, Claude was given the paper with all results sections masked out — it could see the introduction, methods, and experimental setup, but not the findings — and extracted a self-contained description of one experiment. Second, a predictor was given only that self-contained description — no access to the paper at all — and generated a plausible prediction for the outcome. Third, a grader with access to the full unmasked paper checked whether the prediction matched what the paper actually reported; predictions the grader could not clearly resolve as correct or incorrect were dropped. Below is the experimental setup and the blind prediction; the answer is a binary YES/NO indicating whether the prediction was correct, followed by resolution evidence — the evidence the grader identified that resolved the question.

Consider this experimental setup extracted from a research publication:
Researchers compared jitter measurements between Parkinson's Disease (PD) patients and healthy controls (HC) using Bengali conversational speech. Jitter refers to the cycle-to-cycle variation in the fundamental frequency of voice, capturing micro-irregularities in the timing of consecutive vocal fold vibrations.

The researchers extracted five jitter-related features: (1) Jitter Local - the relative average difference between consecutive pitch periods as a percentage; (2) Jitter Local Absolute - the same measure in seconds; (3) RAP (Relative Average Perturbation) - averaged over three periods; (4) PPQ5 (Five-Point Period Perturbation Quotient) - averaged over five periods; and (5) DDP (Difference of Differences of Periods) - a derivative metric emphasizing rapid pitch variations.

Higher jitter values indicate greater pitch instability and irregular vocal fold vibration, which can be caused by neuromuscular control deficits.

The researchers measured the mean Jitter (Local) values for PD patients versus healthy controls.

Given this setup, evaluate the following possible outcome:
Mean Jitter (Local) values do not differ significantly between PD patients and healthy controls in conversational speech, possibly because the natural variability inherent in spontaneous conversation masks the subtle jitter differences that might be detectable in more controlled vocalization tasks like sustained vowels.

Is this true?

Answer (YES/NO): NO